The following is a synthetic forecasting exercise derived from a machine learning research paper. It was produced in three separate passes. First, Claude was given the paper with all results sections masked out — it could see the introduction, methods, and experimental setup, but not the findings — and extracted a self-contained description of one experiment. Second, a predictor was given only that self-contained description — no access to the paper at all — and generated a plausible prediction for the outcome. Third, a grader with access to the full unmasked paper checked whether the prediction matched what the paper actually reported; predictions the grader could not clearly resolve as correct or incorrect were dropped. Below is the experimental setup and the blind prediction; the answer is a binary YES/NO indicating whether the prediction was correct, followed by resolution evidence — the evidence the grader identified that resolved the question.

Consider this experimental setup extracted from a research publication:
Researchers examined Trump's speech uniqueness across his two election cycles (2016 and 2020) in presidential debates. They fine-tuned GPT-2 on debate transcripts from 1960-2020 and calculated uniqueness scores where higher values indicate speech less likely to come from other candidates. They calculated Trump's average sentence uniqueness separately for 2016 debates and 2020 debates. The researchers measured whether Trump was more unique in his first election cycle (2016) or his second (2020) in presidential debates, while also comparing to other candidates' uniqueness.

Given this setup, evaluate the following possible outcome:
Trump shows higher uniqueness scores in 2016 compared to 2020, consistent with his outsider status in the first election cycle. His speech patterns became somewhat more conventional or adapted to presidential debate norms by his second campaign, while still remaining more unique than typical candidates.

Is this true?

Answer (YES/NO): YES